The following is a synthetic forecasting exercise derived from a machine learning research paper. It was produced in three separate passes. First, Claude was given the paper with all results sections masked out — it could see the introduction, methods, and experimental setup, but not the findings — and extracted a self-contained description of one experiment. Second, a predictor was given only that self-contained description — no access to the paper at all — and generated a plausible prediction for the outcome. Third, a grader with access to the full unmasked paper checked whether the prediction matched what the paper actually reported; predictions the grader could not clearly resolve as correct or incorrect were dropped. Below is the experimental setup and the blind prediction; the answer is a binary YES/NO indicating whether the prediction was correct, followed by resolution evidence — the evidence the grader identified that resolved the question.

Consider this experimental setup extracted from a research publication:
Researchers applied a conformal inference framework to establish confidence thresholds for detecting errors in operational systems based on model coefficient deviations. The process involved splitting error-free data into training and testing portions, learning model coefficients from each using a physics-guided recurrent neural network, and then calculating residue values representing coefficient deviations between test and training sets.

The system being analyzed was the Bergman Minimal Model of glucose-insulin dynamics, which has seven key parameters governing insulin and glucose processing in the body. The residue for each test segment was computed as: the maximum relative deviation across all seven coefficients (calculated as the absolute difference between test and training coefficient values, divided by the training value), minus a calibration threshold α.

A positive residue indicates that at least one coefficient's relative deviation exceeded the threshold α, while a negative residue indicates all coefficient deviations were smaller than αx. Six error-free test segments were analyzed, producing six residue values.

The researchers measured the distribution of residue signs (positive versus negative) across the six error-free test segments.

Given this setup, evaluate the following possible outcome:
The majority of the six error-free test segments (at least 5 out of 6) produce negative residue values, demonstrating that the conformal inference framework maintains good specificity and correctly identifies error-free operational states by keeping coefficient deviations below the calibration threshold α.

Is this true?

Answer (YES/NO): NO